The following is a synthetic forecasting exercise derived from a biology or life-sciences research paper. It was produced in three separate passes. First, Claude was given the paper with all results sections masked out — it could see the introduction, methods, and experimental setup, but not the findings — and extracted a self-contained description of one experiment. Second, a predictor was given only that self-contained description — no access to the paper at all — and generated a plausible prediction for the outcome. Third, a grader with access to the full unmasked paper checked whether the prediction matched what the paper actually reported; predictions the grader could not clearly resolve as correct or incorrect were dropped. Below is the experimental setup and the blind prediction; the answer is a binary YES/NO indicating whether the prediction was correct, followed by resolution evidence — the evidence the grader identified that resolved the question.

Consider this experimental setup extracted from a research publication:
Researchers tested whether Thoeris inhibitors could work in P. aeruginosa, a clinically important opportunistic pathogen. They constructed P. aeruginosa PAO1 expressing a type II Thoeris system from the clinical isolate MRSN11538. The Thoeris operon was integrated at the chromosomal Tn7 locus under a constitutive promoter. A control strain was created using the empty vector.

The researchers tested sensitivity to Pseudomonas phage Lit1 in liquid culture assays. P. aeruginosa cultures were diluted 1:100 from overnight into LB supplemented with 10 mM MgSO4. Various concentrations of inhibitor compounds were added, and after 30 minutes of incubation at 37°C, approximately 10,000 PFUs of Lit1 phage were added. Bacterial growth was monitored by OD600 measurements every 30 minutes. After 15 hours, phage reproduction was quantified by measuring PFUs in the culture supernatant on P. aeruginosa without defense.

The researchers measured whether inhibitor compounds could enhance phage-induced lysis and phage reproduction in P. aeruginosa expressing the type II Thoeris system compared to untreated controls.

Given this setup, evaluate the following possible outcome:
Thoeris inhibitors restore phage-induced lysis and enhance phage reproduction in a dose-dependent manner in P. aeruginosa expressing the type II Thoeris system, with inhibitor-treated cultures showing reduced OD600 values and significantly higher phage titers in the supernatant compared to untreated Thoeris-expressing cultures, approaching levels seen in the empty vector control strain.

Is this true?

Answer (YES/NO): YES